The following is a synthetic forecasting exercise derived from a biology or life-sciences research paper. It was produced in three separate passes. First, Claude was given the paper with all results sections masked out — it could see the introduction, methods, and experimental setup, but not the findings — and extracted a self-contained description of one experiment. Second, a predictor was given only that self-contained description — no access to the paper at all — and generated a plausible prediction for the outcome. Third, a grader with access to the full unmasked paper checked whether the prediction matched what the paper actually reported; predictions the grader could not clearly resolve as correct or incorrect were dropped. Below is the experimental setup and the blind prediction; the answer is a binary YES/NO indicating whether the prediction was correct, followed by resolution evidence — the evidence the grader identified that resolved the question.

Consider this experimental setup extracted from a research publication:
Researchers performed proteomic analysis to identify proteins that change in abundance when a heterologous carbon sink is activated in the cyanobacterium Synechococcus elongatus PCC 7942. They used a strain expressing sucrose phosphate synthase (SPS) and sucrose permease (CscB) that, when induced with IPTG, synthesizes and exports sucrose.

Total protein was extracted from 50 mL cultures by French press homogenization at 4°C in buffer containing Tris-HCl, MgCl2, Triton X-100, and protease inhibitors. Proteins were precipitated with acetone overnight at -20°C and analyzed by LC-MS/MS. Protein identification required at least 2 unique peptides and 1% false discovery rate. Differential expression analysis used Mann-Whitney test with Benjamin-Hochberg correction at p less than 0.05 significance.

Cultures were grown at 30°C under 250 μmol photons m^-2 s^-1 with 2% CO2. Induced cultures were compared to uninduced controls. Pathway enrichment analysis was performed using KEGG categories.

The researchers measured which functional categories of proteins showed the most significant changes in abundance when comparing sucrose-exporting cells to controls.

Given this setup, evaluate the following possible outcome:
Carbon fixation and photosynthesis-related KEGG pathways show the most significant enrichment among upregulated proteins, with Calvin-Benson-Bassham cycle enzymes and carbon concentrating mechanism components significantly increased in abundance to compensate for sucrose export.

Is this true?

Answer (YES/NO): NO